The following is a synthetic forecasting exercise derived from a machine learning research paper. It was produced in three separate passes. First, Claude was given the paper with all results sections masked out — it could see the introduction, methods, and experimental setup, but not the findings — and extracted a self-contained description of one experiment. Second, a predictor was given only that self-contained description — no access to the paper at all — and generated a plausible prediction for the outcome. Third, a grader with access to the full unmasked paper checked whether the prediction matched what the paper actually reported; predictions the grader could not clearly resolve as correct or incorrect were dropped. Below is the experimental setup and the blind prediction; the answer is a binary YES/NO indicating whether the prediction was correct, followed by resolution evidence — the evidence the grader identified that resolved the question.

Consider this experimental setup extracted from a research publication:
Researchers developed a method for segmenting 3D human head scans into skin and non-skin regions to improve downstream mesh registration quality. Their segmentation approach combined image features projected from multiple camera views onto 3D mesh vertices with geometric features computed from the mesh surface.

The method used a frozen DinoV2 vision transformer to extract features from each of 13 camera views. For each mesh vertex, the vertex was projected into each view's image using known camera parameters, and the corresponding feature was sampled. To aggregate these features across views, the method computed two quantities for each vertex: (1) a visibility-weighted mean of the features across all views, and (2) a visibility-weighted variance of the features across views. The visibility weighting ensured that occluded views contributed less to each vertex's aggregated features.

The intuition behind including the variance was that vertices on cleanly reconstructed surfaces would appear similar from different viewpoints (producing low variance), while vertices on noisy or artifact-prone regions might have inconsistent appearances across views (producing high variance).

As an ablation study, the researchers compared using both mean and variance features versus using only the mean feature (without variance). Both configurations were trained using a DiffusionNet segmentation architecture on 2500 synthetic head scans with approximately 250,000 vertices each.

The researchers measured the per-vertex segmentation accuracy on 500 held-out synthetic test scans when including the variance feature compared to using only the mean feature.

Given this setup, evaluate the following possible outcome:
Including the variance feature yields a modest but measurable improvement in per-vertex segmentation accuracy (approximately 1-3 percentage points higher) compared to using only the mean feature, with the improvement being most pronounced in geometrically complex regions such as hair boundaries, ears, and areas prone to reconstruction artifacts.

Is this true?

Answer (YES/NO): NO